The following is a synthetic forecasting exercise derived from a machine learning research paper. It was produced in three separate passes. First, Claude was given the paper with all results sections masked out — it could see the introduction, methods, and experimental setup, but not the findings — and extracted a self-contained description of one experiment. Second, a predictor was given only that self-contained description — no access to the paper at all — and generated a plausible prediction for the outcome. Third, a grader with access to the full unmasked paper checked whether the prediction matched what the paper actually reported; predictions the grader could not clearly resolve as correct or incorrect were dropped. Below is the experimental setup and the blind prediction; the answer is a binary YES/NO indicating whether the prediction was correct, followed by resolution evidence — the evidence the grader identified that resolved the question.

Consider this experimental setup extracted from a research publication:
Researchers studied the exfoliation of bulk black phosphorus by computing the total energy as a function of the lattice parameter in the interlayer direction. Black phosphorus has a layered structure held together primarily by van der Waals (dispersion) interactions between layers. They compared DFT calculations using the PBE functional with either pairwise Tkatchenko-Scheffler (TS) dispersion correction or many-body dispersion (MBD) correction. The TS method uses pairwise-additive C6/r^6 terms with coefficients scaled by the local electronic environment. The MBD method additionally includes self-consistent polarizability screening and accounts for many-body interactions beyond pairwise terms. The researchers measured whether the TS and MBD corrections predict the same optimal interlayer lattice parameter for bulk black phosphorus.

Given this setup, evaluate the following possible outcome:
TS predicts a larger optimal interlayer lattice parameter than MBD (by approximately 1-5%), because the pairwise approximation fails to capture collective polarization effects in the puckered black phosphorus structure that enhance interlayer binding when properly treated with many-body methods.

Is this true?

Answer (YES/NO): YES